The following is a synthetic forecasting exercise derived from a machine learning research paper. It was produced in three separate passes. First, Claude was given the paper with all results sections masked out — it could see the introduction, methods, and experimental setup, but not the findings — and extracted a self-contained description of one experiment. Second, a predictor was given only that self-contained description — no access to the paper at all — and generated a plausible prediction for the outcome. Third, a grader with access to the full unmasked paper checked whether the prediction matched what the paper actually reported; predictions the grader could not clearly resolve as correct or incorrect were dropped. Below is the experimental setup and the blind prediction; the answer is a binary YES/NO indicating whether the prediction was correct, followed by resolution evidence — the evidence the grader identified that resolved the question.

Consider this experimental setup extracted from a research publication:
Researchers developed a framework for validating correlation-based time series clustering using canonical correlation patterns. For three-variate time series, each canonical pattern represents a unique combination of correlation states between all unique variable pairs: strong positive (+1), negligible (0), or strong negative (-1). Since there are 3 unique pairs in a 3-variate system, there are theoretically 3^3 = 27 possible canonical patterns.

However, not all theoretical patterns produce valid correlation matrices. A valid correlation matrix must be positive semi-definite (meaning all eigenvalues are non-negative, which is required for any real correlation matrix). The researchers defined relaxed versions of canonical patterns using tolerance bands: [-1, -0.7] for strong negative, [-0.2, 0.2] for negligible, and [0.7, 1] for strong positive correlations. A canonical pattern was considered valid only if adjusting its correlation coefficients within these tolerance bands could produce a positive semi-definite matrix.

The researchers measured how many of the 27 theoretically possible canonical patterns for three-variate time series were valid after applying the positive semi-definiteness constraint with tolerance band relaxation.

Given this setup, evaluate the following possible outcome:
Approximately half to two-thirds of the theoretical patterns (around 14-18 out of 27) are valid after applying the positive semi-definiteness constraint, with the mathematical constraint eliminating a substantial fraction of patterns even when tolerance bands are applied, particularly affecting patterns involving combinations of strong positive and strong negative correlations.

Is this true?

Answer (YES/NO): NO